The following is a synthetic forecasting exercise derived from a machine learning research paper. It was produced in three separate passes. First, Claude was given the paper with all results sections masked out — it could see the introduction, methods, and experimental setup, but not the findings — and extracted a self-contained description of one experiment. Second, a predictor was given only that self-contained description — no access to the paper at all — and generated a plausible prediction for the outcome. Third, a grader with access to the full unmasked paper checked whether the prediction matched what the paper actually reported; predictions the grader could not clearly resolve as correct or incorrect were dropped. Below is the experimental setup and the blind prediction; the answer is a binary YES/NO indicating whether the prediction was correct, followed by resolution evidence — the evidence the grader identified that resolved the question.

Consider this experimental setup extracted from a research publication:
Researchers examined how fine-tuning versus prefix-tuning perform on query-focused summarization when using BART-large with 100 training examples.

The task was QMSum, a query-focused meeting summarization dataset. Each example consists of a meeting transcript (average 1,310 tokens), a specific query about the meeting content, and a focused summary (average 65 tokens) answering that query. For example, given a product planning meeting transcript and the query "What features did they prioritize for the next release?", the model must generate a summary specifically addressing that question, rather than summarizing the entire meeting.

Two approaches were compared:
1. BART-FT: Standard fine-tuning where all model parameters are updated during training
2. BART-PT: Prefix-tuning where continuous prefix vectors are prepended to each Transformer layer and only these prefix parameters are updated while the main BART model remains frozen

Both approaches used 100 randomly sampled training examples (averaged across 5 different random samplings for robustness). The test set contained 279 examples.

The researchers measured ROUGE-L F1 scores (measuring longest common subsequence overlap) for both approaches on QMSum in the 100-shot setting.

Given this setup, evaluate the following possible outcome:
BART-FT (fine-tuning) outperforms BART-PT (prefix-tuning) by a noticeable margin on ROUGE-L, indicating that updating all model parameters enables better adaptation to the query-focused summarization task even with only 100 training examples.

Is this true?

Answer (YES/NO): NO